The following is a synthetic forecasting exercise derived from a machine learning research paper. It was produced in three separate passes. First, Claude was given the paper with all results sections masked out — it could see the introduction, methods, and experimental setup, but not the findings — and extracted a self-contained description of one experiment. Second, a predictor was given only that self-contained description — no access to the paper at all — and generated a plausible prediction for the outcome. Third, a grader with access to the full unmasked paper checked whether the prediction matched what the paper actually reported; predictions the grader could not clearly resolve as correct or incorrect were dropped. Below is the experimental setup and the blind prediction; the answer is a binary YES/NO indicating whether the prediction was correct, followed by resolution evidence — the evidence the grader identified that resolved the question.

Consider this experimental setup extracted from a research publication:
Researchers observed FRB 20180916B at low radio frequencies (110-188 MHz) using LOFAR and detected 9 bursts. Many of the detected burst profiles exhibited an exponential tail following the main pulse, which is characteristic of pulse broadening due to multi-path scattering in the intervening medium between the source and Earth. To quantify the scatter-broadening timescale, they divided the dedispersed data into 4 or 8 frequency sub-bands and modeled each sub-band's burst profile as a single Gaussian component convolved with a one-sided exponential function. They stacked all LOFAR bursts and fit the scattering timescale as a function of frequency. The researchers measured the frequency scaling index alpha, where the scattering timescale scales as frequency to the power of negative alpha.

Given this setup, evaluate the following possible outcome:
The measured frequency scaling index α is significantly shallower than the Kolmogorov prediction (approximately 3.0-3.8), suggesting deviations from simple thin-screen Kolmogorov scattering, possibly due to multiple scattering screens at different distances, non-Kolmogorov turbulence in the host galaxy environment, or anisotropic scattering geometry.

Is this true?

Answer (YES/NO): NO